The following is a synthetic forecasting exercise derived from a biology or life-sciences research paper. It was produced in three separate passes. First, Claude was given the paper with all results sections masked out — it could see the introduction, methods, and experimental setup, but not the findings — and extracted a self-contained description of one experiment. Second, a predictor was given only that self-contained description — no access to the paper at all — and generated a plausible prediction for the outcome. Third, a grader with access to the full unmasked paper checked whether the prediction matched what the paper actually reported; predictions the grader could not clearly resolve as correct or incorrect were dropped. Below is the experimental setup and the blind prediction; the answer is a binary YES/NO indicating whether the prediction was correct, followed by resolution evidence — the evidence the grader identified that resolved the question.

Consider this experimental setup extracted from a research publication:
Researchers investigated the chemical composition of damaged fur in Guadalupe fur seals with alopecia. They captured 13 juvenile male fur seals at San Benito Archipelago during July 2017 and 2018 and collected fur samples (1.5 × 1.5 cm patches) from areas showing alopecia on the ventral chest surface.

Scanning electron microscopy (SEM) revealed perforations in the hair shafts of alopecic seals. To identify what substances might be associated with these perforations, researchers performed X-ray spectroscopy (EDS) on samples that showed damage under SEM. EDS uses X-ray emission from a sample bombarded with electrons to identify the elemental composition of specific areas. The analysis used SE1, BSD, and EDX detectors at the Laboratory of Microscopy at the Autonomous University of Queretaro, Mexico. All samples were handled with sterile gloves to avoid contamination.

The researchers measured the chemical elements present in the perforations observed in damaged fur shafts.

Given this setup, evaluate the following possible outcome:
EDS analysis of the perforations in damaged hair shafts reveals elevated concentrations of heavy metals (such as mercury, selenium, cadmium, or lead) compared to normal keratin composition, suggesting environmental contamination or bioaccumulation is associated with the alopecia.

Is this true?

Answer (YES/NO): NO